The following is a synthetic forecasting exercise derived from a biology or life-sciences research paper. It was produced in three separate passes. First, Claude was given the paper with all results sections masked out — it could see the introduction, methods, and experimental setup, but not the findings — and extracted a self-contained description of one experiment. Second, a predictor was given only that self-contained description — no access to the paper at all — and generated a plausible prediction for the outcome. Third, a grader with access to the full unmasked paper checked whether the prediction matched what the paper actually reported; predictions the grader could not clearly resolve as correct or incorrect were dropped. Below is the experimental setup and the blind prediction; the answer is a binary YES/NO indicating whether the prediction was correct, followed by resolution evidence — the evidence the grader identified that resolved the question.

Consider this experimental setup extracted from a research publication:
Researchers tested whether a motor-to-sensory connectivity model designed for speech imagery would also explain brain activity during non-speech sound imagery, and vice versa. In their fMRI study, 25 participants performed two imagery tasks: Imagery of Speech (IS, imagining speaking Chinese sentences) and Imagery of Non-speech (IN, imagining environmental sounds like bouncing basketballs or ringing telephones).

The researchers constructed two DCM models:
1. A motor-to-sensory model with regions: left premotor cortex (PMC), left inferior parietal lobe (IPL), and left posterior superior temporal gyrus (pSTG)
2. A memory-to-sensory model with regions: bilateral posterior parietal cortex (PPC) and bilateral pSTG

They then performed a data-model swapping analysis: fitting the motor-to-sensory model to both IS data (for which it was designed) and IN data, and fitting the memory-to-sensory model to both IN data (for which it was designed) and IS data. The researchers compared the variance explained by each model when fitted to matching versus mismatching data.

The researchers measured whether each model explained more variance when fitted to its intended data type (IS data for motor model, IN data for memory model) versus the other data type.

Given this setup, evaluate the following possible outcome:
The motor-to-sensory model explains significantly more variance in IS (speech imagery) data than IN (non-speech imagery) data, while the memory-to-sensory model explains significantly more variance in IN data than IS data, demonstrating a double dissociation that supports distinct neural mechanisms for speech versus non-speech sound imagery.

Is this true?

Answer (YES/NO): NO